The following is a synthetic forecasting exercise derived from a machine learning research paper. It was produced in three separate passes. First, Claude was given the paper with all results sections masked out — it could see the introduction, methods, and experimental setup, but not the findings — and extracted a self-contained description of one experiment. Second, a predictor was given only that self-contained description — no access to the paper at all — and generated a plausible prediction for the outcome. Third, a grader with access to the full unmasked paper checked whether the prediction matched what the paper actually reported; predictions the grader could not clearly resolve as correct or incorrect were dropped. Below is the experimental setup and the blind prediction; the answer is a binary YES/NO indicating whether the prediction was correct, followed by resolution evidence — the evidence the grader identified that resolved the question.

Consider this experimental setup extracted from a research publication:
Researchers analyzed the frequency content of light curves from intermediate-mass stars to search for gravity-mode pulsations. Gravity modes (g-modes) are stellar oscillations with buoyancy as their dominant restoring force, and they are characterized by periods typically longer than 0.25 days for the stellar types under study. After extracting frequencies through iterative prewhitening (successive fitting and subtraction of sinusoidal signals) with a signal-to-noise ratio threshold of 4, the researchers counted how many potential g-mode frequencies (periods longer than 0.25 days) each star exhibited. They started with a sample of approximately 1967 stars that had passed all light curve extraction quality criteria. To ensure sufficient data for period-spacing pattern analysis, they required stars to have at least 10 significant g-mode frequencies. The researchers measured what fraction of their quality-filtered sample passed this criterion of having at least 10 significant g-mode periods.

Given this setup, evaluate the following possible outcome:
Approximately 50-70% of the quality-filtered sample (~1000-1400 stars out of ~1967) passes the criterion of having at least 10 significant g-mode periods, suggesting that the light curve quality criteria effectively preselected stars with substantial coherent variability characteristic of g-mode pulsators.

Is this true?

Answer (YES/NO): NO